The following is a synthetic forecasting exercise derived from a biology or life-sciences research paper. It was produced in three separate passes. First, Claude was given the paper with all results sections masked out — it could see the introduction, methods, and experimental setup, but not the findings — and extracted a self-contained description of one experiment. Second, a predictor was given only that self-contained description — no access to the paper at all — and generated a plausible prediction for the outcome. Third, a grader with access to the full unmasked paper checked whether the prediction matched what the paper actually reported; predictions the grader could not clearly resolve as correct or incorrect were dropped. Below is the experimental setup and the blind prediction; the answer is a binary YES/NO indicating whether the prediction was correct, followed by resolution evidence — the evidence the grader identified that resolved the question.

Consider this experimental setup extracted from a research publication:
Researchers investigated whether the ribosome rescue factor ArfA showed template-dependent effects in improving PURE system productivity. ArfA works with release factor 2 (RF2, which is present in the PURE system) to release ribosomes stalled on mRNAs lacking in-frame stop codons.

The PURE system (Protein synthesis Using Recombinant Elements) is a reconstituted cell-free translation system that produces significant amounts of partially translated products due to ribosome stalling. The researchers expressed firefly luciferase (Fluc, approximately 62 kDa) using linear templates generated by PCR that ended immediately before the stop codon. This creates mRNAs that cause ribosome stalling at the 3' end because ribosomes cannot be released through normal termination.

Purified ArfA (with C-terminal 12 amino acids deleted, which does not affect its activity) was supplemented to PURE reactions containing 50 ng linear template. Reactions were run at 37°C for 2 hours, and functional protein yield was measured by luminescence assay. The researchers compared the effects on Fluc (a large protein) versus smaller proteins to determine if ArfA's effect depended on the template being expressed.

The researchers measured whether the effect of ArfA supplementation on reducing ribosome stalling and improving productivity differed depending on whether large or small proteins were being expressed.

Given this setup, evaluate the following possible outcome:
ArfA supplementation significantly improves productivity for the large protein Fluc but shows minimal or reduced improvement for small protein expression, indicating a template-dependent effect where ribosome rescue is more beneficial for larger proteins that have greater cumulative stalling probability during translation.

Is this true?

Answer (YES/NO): NO